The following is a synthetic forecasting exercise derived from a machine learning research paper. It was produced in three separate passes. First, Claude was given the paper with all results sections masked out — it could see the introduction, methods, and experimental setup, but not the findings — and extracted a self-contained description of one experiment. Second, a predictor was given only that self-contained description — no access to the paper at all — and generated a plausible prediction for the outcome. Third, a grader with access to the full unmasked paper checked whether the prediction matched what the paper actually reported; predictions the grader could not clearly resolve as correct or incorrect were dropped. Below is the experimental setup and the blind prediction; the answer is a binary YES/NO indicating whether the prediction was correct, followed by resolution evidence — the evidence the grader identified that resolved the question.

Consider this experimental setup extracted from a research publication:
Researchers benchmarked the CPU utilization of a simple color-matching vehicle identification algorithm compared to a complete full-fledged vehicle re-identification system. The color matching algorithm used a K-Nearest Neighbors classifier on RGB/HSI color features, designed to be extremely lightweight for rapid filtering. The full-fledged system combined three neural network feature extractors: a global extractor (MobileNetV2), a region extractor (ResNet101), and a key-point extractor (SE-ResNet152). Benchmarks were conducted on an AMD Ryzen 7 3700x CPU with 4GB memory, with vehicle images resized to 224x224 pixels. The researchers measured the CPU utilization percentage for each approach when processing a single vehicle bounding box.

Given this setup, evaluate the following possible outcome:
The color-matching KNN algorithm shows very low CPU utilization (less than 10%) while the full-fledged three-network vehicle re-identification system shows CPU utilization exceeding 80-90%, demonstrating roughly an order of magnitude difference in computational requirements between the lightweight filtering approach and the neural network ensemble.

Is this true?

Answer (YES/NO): NO